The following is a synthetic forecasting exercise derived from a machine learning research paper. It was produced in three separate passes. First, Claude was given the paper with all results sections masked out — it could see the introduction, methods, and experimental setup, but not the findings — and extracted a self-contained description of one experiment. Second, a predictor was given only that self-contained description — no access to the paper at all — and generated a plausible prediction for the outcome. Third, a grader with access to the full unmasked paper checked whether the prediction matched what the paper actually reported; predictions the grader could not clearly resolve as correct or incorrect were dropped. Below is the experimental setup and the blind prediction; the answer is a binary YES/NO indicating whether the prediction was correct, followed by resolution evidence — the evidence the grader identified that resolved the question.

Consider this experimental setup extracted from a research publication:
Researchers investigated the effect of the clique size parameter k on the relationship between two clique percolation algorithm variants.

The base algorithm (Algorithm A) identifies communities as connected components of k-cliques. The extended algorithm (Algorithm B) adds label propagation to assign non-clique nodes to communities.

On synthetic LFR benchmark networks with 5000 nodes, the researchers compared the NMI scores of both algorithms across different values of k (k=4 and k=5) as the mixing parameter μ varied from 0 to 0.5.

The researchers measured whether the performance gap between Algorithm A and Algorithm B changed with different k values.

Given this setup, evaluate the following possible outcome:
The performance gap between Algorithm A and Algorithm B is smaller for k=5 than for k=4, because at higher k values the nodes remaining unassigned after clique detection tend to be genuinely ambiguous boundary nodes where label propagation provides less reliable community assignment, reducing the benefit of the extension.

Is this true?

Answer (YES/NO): YES